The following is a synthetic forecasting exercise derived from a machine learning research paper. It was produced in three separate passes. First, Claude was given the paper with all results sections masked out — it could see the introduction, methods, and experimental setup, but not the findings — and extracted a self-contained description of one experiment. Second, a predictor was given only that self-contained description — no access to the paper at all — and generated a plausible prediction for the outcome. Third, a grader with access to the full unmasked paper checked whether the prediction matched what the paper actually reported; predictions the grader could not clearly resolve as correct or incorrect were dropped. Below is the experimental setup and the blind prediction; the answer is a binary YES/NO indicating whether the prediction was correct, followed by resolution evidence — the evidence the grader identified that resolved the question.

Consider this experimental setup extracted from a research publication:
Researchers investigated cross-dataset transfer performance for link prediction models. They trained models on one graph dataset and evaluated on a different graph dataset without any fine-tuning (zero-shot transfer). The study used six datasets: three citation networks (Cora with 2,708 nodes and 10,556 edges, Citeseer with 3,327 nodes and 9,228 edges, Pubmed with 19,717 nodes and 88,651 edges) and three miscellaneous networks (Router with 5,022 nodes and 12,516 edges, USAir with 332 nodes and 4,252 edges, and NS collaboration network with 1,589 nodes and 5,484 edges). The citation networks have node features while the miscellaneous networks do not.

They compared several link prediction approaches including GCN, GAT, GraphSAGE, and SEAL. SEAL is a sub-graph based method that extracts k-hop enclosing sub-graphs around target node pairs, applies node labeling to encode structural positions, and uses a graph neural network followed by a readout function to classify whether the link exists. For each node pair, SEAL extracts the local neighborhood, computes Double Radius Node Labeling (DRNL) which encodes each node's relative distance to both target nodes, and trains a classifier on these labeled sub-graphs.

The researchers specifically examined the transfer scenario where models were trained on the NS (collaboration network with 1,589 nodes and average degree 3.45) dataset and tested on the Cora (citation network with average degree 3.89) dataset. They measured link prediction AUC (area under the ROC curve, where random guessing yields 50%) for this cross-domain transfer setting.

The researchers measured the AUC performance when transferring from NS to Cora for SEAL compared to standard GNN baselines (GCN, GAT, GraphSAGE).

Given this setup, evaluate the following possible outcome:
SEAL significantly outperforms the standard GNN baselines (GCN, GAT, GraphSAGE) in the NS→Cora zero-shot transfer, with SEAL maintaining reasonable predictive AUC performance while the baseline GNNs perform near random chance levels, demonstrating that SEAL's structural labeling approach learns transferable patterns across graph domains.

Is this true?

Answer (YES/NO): NO